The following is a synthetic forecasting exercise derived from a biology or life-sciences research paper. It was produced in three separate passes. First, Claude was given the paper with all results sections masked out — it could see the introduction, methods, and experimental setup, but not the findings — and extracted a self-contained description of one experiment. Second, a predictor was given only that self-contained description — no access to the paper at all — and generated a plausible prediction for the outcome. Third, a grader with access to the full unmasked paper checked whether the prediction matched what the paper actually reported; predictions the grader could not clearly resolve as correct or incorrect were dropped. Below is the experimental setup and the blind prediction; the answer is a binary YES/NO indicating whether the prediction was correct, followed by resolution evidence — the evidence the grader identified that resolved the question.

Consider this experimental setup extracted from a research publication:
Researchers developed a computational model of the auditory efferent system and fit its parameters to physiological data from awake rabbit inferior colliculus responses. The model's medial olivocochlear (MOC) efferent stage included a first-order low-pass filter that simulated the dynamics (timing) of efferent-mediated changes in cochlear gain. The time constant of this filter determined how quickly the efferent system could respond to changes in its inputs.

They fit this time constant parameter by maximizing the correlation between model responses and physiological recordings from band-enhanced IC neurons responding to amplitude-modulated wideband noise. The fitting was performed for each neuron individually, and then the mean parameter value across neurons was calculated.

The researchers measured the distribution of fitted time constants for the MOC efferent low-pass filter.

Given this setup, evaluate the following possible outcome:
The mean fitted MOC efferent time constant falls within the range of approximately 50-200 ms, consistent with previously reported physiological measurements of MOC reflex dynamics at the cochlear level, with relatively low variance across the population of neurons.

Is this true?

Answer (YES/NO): NO